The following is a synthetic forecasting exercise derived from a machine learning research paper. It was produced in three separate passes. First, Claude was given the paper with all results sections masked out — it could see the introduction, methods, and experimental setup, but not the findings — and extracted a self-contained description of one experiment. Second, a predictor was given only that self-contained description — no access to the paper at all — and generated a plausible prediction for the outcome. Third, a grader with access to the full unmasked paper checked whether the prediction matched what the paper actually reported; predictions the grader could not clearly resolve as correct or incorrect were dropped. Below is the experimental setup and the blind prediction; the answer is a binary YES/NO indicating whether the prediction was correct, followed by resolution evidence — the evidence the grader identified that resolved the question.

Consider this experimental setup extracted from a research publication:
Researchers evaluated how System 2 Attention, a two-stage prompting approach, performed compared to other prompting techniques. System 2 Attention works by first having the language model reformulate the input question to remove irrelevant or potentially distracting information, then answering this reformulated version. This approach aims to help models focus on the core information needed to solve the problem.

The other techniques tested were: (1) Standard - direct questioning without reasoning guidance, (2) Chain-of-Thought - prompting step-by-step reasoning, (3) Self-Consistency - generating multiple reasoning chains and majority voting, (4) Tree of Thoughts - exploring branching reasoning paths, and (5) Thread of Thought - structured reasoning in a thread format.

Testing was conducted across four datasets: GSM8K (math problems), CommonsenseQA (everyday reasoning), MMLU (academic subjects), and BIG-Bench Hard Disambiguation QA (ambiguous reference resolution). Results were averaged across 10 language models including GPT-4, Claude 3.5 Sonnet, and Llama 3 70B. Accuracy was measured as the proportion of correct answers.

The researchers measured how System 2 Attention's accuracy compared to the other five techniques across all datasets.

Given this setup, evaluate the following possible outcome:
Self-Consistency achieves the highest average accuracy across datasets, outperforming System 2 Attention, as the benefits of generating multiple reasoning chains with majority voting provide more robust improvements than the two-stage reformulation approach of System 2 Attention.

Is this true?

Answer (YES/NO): YES